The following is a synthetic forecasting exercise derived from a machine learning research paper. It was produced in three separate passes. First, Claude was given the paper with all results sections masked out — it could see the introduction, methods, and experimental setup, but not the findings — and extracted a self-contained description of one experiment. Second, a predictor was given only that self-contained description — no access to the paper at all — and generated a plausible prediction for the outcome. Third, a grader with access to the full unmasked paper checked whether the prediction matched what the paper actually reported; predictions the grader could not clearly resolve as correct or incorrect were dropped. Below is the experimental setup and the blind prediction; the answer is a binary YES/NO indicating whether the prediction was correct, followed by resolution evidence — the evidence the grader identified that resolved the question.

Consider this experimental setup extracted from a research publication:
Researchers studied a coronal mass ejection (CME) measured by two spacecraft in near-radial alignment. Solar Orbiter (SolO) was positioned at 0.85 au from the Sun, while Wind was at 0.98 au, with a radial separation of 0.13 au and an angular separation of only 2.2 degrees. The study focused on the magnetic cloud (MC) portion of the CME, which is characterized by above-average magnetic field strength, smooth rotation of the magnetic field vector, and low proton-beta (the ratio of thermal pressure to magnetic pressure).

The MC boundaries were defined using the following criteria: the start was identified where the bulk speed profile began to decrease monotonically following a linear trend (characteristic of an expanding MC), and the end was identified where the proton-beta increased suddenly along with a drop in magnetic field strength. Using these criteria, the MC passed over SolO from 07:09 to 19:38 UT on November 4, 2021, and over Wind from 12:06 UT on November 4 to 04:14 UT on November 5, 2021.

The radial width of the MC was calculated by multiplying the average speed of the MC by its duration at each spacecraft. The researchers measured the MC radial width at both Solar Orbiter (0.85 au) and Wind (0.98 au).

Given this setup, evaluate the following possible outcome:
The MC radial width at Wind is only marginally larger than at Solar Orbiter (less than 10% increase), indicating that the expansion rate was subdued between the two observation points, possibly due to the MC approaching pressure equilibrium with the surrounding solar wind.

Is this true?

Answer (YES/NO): NO